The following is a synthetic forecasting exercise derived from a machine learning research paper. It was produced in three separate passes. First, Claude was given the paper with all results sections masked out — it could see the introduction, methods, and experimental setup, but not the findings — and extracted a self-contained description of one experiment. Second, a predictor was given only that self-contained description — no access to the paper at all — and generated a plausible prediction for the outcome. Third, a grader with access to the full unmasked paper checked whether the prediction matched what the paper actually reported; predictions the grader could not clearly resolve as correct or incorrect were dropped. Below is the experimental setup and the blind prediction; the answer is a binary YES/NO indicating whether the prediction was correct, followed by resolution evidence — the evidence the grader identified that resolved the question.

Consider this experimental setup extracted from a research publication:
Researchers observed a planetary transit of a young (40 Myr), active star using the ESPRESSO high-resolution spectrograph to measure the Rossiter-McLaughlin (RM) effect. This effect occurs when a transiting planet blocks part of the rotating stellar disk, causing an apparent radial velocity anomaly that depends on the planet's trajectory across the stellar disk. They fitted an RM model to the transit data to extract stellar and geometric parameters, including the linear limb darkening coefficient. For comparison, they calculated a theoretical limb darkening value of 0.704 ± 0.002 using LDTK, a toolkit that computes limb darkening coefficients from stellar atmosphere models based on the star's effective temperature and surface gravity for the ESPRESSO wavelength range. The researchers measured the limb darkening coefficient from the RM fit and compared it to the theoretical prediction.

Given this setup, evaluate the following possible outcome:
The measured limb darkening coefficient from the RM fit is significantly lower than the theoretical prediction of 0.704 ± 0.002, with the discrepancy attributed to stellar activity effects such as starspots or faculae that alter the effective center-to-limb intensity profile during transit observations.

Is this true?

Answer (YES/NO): NO